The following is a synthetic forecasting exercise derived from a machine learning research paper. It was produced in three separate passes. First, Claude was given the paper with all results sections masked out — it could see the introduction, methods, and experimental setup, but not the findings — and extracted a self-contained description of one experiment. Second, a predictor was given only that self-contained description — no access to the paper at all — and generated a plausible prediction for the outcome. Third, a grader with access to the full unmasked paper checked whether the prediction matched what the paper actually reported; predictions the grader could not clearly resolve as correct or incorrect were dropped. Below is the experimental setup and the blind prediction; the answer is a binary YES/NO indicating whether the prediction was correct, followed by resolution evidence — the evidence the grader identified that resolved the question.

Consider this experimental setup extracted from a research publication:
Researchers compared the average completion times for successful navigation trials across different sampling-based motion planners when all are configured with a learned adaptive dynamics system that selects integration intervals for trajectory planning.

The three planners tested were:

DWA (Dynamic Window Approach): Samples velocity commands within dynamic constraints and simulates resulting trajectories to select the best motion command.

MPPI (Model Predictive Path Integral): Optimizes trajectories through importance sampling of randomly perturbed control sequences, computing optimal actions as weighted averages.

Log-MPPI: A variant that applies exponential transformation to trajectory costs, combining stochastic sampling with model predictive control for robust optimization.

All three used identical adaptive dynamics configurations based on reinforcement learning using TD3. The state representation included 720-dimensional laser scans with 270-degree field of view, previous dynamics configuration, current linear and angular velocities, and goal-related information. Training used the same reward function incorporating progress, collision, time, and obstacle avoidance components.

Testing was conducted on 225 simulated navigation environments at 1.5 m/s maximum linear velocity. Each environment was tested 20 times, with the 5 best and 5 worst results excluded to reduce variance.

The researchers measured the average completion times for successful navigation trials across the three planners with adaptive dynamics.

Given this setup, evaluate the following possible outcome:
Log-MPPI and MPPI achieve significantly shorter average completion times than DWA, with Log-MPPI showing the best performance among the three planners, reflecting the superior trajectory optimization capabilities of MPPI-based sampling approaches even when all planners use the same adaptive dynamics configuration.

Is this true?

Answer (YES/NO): NO